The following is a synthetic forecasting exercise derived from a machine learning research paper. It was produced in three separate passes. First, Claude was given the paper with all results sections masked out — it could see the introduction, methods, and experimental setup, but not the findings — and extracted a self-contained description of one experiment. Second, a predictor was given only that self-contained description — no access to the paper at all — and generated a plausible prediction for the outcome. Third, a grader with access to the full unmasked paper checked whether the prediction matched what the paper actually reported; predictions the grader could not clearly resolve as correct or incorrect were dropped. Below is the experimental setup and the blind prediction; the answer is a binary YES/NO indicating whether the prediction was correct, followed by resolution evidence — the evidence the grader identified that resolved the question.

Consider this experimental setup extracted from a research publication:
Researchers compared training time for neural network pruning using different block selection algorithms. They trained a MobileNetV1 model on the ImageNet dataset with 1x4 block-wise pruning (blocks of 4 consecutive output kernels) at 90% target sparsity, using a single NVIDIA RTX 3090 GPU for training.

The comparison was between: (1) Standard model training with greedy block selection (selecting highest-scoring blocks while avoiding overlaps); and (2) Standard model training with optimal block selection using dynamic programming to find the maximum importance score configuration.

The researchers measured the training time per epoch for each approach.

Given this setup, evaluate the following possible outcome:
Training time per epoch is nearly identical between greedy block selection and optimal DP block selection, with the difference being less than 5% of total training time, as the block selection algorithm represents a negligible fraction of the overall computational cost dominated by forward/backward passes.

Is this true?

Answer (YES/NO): NO